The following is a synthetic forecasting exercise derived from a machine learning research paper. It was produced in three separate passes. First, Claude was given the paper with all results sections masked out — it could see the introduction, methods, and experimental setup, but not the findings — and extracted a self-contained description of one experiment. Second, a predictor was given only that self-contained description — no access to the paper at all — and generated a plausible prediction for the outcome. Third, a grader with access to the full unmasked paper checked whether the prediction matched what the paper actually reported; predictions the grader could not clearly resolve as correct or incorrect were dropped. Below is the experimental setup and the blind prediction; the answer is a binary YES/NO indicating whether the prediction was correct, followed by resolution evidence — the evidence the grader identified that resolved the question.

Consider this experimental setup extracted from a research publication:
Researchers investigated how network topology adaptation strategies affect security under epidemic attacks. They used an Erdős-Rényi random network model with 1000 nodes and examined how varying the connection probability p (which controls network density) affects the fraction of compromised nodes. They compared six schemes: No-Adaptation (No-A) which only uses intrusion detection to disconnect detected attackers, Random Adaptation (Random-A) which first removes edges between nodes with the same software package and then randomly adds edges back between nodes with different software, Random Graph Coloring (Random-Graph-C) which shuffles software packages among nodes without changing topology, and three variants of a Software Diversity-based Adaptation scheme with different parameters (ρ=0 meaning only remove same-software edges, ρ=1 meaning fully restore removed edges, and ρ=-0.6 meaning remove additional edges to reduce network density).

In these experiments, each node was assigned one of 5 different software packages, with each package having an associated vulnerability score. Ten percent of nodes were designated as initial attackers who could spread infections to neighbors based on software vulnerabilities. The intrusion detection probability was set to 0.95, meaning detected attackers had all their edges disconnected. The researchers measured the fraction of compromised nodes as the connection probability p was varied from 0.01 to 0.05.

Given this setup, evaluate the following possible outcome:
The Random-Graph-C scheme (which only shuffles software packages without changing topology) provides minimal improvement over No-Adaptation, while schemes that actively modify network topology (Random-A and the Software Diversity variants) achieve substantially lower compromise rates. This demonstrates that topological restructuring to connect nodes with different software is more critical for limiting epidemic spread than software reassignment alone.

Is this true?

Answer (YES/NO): NO